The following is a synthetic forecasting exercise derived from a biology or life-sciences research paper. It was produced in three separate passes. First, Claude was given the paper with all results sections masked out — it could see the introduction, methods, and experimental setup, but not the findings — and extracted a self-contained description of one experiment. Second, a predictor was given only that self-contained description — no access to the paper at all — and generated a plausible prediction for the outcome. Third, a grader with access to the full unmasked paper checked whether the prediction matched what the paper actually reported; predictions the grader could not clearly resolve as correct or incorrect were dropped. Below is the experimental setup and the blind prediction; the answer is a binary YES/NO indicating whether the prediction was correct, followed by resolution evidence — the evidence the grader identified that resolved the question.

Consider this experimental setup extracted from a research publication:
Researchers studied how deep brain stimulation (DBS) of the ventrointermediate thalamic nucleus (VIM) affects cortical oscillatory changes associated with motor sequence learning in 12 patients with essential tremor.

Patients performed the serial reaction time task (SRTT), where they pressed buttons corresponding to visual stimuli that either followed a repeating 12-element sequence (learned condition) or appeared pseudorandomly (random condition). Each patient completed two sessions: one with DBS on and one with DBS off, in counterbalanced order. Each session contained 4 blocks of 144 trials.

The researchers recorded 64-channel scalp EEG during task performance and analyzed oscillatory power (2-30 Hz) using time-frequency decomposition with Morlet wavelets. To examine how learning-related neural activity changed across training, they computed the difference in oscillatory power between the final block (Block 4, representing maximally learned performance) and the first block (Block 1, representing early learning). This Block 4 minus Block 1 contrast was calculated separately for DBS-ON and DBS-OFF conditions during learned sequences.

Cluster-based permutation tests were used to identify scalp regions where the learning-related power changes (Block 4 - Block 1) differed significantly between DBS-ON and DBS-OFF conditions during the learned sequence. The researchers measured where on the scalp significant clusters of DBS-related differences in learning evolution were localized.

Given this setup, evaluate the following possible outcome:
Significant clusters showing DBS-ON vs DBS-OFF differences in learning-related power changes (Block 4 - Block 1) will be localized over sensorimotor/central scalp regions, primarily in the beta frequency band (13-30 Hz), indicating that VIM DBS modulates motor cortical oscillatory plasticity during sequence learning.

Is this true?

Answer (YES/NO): NO